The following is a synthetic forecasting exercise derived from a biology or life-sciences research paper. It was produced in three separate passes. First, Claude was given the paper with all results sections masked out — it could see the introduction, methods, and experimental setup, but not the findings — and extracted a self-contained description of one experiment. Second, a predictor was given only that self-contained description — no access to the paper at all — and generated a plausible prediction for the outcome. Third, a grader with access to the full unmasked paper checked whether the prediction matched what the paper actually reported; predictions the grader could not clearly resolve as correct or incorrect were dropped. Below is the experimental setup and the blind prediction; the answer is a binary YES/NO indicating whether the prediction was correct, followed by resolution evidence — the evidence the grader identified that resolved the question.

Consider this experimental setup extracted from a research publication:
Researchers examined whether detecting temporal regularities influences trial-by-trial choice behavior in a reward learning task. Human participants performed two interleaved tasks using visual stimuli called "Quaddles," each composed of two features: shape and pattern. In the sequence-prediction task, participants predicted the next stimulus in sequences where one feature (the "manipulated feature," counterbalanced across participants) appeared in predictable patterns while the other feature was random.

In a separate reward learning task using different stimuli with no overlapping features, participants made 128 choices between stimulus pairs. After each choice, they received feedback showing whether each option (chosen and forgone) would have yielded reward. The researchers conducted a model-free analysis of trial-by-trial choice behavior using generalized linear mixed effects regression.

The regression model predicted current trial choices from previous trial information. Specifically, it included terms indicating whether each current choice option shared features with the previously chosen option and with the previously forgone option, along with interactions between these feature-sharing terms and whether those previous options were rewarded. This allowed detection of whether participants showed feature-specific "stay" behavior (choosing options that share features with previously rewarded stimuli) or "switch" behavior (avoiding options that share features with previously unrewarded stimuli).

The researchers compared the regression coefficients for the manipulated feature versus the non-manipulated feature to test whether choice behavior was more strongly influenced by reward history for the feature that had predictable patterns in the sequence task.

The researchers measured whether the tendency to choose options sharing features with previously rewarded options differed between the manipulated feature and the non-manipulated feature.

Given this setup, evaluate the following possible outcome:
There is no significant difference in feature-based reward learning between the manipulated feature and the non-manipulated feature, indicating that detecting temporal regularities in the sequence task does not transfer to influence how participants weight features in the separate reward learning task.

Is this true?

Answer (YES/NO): NO